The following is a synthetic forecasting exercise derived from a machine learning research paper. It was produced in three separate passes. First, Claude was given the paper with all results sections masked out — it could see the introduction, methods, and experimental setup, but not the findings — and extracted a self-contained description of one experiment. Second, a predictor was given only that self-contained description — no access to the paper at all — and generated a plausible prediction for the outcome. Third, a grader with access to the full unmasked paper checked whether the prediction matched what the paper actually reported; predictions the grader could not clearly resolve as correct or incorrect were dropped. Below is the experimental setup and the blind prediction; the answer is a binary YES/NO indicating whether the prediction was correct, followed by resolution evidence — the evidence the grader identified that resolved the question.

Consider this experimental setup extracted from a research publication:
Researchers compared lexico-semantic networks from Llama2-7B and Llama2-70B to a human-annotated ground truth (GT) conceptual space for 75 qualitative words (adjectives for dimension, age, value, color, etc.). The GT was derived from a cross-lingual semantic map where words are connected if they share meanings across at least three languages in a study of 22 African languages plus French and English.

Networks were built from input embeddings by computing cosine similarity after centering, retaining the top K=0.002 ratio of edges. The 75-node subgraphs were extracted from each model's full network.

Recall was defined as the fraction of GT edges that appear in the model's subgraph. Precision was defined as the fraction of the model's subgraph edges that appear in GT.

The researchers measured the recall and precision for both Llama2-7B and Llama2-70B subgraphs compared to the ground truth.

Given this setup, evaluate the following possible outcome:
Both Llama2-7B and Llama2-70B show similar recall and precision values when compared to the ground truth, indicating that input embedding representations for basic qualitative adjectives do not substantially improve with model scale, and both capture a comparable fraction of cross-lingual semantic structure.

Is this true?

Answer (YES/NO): NO